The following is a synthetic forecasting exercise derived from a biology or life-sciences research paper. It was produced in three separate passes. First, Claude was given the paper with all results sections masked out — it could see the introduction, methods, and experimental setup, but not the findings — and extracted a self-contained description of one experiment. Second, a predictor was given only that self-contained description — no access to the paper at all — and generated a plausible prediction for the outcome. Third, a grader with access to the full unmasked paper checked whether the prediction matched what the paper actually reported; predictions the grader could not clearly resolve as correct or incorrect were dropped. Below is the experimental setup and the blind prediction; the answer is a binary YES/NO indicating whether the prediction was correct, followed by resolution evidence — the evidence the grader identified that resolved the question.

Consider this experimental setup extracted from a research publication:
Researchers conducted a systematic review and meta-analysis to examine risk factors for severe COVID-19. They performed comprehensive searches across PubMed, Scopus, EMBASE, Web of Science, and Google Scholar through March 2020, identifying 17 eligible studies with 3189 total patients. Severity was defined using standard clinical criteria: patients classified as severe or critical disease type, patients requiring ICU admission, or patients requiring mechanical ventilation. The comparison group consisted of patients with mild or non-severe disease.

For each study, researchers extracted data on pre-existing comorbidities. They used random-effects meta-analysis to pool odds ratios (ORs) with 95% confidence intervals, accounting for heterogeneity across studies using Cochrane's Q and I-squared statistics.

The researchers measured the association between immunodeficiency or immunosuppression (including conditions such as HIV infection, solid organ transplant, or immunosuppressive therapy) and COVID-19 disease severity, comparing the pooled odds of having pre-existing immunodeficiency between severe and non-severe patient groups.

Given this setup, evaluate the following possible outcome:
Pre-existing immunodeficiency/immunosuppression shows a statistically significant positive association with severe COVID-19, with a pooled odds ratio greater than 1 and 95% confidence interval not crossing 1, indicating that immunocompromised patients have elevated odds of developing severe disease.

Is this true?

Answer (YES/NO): NO